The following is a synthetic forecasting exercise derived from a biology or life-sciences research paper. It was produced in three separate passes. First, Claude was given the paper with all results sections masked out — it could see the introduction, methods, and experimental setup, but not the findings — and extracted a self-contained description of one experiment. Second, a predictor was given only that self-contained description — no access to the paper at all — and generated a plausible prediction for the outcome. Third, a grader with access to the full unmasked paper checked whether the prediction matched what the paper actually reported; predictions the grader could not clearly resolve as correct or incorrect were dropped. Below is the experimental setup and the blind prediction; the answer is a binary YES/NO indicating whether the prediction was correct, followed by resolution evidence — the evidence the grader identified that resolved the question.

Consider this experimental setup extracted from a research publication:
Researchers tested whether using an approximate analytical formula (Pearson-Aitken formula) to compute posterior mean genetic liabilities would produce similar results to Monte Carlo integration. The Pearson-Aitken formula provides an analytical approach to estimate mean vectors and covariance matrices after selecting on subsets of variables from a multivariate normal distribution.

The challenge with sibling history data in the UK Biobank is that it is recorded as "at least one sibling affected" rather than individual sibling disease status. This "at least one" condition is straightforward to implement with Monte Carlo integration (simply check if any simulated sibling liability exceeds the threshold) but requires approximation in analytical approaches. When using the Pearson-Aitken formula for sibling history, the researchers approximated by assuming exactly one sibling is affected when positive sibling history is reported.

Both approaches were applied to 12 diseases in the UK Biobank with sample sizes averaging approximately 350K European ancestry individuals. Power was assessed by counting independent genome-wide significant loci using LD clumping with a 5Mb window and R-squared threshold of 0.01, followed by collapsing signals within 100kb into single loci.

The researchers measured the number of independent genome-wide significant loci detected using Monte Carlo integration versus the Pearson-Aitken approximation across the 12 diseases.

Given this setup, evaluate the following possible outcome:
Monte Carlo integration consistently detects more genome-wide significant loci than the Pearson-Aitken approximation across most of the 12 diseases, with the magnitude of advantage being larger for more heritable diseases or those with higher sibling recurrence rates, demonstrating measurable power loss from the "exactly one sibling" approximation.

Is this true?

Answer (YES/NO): NO